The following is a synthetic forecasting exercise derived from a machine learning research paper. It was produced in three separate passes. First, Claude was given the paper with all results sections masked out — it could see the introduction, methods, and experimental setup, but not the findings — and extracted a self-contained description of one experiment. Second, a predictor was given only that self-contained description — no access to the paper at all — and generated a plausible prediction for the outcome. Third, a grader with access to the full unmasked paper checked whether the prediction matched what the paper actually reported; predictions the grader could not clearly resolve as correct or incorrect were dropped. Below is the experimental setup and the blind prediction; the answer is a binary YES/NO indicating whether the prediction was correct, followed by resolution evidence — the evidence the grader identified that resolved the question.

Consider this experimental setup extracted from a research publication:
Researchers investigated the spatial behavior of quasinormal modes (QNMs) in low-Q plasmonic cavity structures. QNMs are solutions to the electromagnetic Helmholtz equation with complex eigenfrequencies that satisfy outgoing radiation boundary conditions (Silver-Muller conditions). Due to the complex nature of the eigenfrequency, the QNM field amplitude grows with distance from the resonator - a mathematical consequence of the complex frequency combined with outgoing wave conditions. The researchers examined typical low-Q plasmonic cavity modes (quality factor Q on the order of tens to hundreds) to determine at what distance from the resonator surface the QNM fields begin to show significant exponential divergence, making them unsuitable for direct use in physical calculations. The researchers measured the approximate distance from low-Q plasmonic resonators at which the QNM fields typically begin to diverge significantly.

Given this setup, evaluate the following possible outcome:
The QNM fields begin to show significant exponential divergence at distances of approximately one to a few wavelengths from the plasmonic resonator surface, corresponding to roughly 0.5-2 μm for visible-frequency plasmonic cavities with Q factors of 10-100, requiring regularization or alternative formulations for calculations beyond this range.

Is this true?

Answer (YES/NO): NO